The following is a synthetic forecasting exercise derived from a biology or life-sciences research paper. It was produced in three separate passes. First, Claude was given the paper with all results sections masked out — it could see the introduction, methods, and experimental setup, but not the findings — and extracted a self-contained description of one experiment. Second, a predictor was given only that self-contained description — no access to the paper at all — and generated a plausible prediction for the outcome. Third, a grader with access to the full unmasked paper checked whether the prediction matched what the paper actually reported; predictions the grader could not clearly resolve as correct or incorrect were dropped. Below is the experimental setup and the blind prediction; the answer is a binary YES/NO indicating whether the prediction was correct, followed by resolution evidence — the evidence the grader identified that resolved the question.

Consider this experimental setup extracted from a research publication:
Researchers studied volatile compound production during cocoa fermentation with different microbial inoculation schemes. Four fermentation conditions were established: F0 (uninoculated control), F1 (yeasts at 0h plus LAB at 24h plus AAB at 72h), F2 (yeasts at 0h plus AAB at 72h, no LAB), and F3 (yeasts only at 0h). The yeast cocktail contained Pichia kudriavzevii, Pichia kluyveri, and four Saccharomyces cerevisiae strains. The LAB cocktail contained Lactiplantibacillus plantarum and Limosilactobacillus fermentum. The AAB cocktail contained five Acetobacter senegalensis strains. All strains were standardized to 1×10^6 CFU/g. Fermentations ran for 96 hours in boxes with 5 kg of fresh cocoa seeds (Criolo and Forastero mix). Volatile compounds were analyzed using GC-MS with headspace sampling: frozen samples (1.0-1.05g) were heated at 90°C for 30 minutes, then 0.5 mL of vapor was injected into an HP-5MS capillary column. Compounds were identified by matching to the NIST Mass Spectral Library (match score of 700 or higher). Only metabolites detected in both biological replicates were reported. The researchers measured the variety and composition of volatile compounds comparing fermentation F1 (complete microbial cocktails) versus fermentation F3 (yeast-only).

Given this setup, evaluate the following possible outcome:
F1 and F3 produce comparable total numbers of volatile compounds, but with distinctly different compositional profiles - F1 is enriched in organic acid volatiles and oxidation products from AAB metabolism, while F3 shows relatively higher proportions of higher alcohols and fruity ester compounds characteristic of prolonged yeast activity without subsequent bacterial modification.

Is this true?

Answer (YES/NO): NO